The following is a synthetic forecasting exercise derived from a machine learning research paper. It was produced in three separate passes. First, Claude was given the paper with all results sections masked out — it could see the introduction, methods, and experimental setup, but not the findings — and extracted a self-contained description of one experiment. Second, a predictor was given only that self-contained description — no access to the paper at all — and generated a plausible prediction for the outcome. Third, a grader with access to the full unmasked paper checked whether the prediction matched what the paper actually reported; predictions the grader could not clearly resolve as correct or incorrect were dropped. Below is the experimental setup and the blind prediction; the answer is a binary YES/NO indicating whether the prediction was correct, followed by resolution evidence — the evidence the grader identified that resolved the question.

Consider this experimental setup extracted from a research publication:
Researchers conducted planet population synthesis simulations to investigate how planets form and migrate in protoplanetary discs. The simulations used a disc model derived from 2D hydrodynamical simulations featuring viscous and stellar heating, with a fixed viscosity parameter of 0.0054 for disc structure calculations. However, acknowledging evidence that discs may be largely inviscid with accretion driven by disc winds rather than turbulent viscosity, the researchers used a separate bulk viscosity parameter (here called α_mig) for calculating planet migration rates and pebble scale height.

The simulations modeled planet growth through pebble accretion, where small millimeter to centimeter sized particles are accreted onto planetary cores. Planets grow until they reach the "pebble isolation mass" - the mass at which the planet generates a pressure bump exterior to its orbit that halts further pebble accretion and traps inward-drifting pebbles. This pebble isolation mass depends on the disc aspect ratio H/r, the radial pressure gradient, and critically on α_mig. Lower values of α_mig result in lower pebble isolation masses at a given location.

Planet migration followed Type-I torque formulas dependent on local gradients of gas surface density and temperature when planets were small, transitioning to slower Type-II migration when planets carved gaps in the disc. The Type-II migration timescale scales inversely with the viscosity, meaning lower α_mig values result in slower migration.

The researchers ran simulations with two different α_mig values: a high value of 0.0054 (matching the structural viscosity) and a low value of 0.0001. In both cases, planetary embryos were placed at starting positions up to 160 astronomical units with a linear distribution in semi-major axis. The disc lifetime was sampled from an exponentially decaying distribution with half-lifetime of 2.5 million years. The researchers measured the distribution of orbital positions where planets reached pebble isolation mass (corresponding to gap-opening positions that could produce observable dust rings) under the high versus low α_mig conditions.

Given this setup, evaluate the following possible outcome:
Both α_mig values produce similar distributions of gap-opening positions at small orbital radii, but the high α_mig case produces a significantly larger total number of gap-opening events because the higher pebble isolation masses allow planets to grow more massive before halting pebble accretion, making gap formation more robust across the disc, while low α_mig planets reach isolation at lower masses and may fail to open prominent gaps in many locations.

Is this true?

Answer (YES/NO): NO